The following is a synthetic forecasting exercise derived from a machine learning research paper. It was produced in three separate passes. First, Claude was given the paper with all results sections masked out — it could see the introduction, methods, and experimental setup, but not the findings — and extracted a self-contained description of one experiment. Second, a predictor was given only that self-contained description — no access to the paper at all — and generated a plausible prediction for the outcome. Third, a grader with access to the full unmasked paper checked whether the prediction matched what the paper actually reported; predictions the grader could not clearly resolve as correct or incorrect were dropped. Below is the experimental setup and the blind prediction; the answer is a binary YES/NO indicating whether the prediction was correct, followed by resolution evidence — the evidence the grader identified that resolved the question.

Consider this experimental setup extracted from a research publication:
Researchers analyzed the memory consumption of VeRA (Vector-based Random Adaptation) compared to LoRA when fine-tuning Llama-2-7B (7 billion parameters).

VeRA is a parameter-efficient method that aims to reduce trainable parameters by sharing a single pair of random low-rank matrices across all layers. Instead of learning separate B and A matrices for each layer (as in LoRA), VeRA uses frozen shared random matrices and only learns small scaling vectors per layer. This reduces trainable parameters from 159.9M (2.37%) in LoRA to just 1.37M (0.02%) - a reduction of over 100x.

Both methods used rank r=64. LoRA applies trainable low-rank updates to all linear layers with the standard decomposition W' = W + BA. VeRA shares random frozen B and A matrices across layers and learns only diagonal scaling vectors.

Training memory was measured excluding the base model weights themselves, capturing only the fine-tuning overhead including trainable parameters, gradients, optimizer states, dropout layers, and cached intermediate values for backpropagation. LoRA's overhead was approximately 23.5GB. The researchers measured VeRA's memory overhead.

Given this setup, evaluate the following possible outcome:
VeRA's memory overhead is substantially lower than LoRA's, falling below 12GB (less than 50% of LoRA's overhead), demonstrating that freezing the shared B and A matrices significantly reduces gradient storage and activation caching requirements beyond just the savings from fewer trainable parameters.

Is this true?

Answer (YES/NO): NO